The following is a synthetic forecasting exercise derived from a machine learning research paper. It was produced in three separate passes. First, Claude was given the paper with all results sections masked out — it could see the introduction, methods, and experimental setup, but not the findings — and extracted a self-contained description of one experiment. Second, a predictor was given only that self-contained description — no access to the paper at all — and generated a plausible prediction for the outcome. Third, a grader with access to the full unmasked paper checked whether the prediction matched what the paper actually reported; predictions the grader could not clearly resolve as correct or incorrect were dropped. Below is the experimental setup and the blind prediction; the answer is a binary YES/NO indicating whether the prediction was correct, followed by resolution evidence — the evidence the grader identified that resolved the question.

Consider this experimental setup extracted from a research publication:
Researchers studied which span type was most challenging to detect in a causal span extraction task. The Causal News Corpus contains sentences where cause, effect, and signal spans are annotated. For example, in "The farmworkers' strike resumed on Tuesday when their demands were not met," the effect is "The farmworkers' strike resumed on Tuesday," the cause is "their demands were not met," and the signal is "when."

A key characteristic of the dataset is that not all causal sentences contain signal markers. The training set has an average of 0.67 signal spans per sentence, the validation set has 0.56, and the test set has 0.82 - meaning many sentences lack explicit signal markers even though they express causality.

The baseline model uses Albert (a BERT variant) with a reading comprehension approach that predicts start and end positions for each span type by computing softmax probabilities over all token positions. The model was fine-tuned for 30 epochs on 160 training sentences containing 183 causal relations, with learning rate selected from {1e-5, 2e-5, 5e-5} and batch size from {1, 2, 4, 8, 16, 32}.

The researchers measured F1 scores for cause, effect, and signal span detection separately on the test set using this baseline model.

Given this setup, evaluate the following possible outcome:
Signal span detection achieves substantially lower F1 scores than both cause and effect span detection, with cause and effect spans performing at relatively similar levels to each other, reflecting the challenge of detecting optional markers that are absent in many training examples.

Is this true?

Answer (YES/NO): NO